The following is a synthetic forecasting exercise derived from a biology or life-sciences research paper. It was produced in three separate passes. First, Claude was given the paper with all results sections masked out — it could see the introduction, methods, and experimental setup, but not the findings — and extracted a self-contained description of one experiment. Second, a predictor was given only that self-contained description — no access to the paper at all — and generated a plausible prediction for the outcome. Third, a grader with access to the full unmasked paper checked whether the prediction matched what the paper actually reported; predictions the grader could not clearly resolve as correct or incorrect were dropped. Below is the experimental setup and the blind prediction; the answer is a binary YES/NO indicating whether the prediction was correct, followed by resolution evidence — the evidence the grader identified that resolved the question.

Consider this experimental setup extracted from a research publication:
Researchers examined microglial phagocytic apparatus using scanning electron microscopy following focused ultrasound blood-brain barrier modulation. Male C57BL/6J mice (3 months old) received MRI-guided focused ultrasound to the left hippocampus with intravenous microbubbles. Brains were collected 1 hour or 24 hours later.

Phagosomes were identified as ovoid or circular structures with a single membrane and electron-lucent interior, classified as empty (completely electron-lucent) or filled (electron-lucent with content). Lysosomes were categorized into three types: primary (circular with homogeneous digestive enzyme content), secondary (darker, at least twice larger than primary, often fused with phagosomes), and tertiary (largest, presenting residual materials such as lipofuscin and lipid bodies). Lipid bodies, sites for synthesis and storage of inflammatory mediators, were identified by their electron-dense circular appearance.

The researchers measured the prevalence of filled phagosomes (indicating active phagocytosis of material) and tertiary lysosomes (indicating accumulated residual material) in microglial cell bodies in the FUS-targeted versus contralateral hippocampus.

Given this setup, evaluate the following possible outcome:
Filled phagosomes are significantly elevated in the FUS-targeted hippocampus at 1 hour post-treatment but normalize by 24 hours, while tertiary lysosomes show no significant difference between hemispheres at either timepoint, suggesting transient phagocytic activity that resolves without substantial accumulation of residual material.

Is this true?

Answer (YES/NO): NO